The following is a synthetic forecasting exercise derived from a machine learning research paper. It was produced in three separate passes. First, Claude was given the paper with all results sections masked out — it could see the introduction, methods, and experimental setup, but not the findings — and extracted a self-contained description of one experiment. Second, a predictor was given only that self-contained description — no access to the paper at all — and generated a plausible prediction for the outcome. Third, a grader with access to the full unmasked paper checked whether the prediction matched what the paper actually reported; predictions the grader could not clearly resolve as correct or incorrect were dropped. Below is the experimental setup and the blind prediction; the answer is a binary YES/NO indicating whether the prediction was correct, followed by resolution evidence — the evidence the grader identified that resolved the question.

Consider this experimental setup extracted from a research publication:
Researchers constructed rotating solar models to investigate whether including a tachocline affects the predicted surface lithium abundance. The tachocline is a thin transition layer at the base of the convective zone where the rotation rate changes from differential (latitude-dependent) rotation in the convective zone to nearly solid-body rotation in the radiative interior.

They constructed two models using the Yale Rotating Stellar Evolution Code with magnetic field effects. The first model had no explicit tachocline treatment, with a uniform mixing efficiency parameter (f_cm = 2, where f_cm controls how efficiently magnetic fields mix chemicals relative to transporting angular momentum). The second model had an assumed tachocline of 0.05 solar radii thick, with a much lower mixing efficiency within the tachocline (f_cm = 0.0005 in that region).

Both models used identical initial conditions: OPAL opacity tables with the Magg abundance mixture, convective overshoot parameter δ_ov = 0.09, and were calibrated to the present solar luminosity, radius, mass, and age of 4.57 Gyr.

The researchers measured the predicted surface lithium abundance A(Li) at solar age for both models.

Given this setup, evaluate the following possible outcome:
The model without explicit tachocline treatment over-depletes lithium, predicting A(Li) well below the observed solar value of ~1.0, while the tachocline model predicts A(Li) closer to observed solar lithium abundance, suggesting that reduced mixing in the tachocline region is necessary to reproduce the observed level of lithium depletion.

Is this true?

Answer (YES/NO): NO